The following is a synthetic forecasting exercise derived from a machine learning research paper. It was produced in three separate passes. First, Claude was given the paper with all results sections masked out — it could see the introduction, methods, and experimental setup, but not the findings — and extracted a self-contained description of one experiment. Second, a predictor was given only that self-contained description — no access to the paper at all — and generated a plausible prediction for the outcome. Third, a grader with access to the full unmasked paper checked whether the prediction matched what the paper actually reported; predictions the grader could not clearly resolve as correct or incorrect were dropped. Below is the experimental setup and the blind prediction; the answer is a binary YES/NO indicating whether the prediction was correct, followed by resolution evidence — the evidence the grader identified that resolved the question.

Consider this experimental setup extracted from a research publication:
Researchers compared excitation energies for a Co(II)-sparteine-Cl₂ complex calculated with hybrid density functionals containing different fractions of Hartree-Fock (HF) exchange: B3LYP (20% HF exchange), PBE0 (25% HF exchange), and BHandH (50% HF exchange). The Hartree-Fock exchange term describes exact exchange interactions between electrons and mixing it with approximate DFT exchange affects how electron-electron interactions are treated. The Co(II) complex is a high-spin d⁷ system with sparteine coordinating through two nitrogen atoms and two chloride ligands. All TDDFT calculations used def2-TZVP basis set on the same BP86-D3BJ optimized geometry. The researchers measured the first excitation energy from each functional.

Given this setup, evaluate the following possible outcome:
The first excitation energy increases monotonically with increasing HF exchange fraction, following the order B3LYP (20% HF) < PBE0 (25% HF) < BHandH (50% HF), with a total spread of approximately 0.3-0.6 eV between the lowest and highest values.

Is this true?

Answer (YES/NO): NO